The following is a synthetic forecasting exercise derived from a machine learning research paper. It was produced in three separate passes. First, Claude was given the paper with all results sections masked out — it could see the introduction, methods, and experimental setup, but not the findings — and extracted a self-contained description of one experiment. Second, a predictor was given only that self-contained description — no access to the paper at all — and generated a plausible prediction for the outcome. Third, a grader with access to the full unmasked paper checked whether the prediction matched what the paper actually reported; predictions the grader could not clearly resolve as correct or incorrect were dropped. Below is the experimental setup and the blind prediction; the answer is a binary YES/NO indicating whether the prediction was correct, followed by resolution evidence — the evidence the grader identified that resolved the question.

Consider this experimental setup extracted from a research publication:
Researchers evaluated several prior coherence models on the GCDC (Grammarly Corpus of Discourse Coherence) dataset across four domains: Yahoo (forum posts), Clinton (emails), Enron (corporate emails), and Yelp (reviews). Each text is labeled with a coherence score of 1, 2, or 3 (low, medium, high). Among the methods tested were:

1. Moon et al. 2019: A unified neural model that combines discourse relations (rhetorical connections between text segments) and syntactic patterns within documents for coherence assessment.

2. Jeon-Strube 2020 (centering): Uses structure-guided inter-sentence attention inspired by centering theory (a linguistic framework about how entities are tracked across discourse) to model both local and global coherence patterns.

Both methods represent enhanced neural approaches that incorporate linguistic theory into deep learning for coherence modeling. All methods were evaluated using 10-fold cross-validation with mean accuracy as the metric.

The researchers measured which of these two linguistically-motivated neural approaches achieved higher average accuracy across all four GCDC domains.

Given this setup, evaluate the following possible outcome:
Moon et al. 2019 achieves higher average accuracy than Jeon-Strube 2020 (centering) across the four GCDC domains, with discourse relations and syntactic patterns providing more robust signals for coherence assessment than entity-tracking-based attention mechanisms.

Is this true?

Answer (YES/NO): NO